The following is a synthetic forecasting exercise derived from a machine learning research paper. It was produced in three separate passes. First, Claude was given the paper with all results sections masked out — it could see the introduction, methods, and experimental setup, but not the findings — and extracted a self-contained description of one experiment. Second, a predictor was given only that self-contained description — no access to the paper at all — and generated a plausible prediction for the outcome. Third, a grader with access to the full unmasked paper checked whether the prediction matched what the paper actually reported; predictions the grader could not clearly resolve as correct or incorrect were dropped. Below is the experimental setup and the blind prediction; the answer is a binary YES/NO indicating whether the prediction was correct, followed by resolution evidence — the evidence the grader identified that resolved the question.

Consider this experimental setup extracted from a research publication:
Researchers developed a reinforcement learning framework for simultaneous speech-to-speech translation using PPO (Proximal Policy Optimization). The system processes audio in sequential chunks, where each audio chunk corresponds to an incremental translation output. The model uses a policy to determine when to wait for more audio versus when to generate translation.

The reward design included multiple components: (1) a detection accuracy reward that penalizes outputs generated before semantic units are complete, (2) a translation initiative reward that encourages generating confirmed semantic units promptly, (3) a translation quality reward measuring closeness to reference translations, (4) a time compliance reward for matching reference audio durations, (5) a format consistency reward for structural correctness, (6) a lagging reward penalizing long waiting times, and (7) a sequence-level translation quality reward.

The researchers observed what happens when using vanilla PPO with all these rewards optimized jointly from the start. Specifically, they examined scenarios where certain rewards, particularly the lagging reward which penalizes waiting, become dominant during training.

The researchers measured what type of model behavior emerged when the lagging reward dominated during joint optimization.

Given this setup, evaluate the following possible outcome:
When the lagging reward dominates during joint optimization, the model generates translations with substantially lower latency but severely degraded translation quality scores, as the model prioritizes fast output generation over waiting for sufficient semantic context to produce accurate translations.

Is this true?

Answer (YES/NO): YES